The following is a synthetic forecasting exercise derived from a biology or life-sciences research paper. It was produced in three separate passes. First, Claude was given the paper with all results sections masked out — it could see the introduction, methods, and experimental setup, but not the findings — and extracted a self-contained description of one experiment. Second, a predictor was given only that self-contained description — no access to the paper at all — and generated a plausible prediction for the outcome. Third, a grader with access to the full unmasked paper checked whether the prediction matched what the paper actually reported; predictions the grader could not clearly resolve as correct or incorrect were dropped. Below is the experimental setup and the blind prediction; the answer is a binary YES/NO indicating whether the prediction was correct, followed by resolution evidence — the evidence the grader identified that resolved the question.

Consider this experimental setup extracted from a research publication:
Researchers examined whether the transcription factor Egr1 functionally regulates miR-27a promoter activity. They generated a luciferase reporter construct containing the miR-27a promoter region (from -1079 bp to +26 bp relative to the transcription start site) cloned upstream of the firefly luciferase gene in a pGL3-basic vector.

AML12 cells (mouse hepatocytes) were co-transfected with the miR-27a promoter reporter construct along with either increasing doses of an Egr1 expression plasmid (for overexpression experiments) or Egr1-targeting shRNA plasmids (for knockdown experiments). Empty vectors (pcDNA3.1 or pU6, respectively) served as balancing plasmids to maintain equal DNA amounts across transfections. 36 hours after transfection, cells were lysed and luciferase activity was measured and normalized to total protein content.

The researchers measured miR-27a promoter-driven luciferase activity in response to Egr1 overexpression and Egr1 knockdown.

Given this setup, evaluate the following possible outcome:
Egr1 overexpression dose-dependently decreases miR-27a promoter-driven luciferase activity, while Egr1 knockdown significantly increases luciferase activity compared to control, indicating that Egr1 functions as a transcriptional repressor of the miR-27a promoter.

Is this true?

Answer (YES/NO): NO